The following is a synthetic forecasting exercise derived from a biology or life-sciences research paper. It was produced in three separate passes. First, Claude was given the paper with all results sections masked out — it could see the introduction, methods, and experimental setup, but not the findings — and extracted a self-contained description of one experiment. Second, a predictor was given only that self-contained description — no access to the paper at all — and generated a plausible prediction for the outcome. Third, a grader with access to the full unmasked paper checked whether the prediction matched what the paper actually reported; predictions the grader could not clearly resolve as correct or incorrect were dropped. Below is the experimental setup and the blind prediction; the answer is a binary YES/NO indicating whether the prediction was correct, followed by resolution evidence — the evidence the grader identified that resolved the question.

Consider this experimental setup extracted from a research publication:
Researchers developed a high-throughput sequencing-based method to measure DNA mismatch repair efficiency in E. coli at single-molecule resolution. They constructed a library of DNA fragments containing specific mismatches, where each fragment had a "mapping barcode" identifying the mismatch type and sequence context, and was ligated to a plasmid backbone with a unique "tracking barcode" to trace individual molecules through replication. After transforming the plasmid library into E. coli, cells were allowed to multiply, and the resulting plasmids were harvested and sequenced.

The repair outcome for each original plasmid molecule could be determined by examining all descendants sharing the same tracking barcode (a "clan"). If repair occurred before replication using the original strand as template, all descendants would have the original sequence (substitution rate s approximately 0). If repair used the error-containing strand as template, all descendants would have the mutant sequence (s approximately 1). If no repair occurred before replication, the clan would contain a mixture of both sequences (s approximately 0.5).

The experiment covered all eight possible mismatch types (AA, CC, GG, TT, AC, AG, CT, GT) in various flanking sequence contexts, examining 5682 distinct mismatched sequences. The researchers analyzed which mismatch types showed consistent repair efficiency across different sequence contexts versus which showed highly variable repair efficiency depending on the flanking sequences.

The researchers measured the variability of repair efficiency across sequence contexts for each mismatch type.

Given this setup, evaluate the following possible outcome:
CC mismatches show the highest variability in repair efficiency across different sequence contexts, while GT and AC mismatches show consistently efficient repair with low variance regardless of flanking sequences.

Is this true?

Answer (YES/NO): NO